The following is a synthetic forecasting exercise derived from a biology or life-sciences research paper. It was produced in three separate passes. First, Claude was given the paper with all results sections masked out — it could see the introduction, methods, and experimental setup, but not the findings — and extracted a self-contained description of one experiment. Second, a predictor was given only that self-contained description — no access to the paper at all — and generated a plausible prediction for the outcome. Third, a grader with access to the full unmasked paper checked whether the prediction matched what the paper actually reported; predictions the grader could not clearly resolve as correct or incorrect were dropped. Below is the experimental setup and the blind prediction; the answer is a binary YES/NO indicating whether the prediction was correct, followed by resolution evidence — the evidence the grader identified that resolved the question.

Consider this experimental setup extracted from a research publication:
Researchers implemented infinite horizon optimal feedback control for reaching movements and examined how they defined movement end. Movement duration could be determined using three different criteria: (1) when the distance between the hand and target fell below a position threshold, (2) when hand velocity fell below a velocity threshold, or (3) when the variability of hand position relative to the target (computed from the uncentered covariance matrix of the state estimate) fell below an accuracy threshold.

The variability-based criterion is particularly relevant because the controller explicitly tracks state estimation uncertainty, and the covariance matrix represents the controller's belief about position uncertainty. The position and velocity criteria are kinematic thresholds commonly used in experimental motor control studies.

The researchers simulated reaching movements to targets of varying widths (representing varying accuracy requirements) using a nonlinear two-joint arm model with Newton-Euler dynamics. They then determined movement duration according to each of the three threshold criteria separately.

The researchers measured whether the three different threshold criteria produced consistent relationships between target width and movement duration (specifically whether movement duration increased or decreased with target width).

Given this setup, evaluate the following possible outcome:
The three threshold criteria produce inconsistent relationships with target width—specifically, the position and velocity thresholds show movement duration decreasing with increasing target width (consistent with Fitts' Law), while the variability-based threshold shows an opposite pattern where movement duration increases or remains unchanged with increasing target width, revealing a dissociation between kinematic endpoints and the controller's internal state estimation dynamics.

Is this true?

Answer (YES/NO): NO